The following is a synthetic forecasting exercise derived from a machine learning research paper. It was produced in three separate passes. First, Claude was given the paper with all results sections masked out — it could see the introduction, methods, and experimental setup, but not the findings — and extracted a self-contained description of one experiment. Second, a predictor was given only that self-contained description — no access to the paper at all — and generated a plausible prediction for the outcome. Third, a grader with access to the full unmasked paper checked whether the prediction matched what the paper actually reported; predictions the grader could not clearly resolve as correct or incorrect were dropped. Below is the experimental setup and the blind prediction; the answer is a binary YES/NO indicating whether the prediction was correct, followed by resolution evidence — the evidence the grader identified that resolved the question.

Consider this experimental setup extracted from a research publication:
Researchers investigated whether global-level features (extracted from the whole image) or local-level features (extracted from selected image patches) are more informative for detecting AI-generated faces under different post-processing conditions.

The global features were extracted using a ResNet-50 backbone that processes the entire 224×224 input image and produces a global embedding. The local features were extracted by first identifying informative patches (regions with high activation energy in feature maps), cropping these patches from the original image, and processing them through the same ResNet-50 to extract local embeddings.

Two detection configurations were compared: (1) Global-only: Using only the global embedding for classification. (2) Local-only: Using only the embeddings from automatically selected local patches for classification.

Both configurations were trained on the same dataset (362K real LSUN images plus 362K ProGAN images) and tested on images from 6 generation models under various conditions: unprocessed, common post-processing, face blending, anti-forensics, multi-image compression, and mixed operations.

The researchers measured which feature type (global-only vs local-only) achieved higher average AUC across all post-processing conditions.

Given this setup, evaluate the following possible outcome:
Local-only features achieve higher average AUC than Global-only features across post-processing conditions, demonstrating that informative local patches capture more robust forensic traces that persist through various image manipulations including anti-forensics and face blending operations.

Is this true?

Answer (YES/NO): YES